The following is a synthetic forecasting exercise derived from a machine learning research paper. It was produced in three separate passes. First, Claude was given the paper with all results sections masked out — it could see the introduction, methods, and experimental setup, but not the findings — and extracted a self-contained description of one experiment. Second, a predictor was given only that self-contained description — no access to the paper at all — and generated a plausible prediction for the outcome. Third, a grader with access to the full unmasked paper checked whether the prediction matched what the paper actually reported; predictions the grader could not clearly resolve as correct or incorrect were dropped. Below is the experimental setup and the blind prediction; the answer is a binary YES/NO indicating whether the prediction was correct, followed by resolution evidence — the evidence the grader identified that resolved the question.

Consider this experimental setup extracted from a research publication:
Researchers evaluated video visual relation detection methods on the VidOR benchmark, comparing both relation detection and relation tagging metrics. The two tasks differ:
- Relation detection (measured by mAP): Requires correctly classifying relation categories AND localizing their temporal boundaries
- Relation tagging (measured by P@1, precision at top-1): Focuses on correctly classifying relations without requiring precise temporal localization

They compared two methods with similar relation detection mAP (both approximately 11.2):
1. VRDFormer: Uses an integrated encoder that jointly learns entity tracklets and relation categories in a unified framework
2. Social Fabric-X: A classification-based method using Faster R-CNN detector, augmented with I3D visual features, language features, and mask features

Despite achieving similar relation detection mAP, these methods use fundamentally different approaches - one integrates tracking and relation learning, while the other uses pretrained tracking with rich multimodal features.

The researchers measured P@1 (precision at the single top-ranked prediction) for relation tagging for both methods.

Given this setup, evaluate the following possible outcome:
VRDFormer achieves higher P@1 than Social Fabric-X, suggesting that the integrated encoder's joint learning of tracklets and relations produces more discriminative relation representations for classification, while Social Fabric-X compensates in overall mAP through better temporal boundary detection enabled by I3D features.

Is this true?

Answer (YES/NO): NO